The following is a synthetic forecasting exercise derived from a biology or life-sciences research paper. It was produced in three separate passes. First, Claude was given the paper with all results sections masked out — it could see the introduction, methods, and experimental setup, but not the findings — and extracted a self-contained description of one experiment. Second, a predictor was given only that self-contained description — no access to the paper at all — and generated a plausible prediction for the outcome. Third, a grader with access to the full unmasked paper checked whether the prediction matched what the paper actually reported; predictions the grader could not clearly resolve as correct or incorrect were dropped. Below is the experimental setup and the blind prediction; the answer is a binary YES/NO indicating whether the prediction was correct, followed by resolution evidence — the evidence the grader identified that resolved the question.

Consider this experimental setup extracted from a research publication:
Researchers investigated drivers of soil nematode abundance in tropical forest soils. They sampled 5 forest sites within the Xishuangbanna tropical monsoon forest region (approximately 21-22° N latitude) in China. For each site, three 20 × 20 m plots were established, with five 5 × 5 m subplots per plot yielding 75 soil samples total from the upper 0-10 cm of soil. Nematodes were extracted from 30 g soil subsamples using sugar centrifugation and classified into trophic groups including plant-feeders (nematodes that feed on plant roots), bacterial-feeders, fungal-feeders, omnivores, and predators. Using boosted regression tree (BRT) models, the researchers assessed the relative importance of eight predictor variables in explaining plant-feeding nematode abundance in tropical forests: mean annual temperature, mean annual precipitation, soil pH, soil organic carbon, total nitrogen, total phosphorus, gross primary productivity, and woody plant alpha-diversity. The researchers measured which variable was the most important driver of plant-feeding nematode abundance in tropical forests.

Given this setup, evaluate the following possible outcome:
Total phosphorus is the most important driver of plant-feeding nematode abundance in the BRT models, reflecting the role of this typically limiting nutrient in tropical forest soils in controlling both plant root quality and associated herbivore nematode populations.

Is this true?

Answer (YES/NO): NO